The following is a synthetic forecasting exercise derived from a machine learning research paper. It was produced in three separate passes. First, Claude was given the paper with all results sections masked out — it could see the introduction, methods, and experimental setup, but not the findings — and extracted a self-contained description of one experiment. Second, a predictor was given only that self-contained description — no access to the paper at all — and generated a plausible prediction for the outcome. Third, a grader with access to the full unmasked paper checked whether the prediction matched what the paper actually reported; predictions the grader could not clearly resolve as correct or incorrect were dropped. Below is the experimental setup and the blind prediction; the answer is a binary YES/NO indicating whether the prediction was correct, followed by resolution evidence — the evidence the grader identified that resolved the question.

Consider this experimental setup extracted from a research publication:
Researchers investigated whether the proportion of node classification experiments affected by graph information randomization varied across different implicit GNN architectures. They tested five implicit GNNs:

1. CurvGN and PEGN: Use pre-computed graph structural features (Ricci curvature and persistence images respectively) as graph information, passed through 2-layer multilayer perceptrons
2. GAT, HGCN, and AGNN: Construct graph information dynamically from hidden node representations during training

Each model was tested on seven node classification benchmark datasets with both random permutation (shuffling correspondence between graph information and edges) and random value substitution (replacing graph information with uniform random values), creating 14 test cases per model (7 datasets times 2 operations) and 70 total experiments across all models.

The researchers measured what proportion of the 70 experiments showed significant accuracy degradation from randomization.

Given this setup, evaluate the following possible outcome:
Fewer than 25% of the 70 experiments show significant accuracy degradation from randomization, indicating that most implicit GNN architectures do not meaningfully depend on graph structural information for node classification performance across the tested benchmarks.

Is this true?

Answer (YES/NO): YES